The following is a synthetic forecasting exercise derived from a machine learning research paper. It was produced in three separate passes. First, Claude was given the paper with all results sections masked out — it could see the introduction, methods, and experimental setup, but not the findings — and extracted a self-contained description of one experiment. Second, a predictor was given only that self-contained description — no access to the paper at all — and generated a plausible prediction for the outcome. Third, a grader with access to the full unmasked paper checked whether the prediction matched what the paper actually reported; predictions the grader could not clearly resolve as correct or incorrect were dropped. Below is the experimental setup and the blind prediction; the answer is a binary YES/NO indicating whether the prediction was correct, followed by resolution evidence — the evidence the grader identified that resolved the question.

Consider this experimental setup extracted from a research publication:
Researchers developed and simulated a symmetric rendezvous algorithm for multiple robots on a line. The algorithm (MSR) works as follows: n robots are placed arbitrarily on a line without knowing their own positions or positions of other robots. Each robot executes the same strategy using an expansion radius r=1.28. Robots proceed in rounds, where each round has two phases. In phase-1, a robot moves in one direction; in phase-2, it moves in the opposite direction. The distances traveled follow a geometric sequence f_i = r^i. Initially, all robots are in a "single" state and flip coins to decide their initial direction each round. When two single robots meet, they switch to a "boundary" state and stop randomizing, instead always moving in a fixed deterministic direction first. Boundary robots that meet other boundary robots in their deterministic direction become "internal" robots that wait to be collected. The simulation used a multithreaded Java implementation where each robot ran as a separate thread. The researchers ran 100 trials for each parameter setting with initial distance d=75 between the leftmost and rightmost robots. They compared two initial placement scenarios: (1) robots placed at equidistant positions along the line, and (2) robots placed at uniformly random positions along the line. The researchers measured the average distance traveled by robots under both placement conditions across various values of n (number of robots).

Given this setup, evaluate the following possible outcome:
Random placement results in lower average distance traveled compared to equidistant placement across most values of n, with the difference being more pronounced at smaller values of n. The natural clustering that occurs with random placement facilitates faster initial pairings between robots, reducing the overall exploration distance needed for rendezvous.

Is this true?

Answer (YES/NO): YES